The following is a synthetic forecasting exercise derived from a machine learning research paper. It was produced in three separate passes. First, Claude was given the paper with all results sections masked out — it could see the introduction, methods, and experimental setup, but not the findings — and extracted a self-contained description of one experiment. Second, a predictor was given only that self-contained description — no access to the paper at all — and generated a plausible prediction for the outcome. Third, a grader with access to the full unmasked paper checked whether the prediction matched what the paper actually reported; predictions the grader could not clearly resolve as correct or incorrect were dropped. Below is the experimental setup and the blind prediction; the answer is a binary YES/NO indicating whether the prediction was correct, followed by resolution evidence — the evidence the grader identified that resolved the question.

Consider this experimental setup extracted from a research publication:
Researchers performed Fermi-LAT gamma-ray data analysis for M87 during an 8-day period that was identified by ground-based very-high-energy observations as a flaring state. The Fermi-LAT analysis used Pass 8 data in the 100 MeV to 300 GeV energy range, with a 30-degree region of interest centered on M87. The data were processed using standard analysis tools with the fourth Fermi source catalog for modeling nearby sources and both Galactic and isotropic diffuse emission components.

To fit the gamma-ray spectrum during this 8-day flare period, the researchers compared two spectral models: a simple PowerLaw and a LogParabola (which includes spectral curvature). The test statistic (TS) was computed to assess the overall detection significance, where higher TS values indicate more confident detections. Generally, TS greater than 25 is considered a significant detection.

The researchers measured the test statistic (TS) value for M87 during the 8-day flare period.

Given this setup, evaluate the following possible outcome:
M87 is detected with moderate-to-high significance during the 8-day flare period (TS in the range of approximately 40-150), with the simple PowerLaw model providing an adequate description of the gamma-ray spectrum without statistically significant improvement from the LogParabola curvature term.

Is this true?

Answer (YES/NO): NO